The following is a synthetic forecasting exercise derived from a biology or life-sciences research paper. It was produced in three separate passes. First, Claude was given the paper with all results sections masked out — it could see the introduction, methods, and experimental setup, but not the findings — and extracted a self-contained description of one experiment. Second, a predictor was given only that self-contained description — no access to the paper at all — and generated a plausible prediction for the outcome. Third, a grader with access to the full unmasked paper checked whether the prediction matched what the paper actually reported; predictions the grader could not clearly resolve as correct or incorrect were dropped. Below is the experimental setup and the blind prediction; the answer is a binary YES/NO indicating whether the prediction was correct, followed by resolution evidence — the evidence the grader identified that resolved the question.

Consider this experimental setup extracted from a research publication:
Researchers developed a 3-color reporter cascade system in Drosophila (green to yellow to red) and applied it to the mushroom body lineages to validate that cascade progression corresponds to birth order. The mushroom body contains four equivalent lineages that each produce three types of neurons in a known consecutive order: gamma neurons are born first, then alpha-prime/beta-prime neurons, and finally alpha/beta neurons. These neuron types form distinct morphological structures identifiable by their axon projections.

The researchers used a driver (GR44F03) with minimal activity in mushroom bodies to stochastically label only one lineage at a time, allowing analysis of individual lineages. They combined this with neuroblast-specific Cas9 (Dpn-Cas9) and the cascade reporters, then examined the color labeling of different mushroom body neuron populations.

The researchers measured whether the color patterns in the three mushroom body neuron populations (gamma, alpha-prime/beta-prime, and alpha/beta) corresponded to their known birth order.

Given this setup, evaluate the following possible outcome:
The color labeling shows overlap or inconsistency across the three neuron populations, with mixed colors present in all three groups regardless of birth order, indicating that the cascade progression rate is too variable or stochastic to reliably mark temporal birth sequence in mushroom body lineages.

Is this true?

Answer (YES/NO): NO